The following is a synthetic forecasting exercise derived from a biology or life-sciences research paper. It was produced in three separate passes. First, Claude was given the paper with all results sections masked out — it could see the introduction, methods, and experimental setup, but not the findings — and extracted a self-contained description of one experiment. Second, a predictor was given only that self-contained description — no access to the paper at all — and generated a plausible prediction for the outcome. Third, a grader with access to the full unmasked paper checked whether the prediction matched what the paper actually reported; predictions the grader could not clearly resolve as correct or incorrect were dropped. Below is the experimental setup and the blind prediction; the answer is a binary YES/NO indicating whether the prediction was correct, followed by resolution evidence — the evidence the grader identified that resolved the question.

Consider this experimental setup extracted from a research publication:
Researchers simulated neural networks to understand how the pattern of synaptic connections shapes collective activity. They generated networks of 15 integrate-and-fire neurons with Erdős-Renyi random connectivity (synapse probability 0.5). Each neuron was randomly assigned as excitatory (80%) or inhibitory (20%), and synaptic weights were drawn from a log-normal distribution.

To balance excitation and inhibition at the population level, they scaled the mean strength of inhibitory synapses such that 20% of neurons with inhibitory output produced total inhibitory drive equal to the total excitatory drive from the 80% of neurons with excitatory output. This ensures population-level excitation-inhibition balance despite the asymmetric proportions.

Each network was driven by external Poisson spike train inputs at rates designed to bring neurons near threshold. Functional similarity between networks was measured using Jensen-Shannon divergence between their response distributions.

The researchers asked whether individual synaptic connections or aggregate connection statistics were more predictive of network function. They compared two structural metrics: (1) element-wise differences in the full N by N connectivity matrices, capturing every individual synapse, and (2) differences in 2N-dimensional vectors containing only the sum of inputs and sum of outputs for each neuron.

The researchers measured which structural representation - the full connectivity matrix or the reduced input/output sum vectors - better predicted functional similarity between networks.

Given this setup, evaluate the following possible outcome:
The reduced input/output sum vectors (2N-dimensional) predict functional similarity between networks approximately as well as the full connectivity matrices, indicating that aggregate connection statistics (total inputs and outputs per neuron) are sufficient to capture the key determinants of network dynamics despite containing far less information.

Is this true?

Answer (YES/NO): YES